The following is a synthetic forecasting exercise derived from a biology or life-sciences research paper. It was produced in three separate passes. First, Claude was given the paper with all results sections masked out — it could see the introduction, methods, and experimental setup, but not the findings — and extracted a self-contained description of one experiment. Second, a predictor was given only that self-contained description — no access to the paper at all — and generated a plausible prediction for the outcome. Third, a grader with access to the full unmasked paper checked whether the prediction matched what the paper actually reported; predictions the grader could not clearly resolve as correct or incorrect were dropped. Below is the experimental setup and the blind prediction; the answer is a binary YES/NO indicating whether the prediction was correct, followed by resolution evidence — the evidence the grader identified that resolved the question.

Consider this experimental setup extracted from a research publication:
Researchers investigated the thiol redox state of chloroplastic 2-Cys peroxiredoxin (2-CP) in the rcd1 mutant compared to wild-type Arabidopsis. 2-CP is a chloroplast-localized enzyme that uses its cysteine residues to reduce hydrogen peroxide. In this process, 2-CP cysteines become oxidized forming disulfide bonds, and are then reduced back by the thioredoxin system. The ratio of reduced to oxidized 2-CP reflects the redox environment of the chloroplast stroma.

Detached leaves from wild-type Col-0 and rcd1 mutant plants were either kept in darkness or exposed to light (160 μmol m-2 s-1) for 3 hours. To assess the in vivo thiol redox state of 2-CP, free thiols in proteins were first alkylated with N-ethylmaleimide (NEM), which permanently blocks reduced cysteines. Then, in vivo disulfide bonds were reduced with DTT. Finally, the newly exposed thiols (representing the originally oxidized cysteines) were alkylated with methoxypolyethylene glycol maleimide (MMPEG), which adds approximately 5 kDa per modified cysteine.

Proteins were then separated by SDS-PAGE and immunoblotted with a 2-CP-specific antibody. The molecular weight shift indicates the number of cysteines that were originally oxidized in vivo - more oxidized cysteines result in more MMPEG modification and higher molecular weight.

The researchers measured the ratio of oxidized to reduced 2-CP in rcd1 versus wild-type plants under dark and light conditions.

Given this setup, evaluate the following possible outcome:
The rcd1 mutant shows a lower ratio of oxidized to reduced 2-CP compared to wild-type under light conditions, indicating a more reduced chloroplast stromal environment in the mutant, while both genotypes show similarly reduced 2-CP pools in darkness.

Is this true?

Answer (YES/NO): NO